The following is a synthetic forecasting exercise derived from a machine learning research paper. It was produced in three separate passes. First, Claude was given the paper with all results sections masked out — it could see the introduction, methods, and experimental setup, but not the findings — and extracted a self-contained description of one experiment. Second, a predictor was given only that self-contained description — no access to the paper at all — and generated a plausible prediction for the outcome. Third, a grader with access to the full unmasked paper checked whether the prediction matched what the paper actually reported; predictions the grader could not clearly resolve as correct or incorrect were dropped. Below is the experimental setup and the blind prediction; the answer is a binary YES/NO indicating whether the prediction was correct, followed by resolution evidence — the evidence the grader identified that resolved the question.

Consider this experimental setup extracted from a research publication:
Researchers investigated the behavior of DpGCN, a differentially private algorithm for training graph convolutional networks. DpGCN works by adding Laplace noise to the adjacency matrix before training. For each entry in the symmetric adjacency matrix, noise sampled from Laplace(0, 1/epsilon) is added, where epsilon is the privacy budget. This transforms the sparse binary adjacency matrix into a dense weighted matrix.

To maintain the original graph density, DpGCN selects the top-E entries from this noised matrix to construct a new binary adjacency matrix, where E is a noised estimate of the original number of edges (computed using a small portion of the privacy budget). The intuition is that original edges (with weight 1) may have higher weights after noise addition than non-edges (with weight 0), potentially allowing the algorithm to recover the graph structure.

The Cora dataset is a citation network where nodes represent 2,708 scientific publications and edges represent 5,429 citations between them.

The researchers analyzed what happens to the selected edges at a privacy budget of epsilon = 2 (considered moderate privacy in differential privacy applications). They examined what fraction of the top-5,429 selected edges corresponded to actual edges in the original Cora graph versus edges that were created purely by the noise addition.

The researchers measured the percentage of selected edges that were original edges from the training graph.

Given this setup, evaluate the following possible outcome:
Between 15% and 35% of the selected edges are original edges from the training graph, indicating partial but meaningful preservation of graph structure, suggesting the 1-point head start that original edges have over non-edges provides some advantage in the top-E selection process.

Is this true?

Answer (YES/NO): NO